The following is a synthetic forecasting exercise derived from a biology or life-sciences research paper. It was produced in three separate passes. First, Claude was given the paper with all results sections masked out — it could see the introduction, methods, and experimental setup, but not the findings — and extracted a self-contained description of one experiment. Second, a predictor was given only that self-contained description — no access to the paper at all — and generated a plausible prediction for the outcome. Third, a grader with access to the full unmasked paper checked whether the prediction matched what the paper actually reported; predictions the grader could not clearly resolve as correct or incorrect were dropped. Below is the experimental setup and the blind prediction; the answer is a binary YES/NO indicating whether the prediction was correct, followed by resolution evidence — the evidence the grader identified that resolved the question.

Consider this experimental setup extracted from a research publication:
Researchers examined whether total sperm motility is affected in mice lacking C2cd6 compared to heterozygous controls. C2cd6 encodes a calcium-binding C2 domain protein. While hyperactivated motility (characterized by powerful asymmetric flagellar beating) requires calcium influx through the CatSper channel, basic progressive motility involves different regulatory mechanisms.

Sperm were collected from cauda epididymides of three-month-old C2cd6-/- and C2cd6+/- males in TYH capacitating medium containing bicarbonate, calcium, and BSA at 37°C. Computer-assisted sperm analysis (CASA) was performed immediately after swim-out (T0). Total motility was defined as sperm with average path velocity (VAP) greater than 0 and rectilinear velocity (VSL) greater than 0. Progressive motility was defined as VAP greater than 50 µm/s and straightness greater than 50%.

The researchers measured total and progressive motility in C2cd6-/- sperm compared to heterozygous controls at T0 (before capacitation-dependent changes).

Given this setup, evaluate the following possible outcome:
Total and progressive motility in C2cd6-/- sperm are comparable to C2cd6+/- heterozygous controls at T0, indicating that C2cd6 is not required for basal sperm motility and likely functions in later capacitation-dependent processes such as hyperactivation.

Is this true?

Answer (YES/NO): YES